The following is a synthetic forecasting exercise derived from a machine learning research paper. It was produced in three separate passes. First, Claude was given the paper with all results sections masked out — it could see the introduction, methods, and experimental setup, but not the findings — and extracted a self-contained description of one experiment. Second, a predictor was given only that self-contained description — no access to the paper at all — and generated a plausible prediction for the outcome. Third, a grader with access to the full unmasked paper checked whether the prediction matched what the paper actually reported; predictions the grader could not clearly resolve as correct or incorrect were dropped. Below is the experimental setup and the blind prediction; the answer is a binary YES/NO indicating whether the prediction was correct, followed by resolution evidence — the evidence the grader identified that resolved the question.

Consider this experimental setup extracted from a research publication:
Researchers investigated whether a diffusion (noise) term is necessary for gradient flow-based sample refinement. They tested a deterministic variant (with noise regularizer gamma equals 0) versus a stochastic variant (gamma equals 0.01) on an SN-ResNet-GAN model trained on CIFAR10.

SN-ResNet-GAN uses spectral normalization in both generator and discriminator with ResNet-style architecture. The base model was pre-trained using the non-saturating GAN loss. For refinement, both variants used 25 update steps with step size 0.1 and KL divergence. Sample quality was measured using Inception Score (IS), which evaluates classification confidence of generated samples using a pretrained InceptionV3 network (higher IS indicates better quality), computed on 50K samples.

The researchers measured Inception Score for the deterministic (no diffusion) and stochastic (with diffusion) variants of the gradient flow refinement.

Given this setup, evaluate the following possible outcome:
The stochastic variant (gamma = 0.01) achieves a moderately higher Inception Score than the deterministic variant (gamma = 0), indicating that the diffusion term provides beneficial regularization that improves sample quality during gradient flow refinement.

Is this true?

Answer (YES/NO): NO